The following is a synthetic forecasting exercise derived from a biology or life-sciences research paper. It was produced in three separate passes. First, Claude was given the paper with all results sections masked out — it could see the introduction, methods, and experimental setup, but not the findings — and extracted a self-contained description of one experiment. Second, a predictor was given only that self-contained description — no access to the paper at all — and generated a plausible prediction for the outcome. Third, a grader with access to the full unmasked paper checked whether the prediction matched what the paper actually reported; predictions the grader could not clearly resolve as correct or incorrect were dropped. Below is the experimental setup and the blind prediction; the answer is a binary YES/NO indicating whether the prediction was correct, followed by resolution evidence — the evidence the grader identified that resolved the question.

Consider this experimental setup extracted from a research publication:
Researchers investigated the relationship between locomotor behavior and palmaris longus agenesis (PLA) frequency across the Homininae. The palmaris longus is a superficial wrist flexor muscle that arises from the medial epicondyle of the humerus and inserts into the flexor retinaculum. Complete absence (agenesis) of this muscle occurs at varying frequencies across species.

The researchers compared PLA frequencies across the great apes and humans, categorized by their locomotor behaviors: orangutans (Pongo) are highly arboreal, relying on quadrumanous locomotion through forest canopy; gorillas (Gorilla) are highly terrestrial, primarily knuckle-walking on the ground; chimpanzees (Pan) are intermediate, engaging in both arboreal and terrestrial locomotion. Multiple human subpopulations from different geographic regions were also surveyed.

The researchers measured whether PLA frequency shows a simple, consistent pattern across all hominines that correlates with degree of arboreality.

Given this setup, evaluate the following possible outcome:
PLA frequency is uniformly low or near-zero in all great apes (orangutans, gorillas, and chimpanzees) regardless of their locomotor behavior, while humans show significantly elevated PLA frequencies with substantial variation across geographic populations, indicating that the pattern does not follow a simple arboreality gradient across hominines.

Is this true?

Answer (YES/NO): NO